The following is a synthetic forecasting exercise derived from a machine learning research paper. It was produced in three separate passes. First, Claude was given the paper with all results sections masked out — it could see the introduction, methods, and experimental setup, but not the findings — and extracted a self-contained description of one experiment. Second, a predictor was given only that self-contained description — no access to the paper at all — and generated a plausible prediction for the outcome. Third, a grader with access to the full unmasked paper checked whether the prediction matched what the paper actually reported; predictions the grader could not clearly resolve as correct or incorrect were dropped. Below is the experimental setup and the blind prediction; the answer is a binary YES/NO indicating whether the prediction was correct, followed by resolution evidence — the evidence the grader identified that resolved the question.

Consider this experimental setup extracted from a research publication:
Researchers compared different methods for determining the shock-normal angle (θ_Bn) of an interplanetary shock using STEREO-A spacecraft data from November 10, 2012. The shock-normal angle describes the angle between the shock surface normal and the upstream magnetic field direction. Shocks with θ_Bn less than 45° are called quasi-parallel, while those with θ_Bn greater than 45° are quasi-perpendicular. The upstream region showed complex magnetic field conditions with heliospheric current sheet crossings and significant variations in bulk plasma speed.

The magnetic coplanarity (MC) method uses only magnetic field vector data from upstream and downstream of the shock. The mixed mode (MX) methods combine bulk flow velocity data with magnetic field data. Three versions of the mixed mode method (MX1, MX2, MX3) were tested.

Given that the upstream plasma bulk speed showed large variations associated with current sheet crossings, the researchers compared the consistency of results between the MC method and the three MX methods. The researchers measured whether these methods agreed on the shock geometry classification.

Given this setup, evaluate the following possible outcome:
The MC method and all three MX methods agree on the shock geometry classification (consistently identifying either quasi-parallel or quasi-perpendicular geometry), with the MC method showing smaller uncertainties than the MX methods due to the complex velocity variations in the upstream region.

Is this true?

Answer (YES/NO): NO